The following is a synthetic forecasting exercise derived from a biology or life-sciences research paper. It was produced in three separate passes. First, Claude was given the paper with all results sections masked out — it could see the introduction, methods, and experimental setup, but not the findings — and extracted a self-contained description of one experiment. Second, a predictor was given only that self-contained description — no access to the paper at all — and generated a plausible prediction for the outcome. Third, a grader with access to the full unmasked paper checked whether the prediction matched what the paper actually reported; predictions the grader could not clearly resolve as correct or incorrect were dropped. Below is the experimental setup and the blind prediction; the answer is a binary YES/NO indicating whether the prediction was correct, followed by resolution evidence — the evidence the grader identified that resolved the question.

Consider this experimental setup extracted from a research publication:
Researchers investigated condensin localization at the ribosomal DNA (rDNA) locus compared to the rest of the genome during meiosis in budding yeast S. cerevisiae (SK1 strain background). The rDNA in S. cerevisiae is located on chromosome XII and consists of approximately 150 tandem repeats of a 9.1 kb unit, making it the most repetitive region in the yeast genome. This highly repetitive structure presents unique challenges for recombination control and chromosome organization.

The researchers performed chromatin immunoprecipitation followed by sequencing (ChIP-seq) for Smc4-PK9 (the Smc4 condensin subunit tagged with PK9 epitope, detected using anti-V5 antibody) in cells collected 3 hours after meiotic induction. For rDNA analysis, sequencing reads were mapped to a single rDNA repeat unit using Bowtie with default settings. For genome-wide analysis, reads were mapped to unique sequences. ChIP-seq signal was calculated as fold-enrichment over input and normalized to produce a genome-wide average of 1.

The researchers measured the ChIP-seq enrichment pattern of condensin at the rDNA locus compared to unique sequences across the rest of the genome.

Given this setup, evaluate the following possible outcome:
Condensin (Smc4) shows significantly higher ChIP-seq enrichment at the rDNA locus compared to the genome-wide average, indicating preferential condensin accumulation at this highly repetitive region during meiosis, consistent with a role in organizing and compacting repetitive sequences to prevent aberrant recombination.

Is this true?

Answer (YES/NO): YES